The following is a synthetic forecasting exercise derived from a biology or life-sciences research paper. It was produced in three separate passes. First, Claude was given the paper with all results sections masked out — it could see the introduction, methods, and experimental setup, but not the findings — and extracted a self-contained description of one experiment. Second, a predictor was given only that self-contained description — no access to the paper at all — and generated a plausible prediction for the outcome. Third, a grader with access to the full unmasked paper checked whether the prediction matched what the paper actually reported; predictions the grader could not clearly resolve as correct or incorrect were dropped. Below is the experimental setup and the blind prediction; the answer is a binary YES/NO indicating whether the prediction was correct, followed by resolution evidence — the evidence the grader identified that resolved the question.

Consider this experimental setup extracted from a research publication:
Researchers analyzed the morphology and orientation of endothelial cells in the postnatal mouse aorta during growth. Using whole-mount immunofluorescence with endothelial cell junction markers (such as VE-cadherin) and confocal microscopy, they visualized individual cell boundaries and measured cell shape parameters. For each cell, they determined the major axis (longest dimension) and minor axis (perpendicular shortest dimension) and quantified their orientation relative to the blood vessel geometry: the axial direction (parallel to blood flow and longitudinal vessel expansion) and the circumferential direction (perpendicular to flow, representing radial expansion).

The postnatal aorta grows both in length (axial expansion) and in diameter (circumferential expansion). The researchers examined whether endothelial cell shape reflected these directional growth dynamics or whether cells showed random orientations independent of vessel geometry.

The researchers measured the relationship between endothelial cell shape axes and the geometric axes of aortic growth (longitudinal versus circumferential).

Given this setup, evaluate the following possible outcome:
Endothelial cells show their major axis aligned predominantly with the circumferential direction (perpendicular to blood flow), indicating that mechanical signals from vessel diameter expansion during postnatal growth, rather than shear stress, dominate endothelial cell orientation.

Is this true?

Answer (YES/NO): NO